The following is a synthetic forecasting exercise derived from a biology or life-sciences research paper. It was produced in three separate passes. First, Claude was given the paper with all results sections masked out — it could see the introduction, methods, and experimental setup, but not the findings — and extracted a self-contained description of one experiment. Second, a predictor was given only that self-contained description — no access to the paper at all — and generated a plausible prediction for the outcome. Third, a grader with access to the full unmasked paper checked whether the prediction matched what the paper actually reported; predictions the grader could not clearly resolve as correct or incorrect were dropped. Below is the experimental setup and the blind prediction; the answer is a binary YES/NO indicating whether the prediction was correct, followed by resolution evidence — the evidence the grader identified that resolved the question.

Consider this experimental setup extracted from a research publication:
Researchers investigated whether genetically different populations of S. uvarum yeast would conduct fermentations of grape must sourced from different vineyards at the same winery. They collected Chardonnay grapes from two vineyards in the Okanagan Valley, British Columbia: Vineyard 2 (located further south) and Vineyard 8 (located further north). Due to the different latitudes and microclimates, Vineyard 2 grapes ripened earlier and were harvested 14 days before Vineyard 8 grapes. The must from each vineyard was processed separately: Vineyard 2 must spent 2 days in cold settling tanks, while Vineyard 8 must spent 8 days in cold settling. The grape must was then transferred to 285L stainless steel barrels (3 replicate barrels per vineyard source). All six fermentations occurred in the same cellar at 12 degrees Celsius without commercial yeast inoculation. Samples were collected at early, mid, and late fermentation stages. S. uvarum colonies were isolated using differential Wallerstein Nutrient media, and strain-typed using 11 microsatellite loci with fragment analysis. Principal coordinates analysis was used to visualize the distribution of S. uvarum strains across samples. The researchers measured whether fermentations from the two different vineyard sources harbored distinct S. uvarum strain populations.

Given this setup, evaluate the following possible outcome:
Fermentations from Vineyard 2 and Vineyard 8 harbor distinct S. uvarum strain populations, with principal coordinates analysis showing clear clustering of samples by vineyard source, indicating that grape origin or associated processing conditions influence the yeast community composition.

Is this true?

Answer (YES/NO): YES